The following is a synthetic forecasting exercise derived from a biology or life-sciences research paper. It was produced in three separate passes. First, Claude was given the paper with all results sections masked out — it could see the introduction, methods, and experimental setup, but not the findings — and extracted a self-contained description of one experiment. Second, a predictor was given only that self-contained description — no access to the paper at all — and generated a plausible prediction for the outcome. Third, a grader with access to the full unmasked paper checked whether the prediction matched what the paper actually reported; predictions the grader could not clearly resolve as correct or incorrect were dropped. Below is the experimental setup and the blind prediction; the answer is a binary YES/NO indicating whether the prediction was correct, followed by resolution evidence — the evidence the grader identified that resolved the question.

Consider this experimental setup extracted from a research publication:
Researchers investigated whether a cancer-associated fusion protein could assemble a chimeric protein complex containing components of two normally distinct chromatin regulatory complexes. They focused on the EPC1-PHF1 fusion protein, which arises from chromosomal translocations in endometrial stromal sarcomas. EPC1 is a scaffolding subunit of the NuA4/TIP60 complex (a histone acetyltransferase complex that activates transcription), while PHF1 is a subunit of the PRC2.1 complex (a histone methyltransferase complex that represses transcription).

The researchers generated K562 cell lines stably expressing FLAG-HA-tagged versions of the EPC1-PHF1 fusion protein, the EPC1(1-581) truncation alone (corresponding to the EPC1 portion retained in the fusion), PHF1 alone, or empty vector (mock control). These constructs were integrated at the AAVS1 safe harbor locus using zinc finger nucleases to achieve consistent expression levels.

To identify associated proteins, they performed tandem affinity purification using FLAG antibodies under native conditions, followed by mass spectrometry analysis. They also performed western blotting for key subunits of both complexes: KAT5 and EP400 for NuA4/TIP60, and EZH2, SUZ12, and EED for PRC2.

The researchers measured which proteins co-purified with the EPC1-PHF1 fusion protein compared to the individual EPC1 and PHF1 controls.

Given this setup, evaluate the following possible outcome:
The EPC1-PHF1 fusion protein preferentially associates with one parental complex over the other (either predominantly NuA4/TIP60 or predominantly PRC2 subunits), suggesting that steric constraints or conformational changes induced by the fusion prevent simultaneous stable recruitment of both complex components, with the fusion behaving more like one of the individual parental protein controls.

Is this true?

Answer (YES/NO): NO